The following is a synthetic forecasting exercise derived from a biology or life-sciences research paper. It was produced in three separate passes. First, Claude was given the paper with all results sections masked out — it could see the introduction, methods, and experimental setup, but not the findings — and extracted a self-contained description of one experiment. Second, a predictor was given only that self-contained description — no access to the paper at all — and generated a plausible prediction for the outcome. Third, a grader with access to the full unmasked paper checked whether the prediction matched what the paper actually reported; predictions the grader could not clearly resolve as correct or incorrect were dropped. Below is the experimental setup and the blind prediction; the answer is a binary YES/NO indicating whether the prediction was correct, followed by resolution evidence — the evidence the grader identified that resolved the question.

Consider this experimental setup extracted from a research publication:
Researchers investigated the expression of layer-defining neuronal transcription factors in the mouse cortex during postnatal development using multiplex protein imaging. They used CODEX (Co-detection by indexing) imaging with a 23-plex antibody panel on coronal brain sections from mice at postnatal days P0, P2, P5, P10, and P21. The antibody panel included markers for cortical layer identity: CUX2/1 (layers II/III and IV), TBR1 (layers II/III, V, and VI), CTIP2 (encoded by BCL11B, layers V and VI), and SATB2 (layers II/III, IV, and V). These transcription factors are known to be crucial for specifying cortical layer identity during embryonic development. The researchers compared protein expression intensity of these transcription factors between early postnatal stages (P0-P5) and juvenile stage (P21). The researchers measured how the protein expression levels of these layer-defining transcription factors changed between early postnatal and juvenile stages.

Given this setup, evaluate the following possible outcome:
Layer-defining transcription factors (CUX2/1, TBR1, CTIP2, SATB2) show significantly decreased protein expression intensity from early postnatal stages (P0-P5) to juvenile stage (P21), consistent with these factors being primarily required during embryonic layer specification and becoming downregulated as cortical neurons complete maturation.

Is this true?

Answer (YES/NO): YES